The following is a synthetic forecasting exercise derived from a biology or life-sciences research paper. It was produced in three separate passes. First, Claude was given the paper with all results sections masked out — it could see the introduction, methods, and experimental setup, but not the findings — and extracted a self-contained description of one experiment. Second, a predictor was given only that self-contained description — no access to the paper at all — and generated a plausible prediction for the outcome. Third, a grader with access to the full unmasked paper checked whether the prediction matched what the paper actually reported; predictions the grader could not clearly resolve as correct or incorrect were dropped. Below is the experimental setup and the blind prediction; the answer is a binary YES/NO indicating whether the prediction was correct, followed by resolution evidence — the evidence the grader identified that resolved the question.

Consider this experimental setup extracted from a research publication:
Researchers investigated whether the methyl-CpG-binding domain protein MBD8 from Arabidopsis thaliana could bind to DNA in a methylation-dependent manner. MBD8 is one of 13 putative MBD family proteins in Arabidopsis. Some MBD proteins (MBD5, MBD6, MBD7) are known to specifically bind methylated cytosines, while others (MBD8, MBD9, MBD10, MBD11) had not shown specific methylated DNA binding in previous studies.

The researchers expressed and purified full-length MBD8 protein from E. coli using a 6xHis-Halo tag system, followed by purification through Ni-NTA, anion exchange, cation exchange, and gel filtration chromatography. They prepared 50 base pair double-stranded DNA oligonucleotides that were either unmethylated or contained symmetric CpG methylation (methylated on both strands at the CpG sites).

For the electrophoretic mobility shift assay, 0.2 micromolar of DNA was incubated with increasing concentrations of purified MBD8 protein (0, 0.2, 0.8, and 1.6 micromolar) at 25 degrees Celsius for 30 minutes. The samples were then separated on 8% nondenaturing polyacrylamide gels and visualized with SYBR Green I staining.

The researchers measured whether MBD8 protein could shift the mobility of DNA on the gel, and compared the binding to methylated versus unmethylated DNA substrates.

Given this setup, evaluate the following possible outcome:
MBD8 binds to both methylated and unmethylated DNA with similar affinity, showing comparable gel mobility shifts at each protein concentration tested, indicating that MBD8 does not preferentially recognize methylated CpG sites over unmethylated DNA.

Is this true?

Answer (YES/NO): YES